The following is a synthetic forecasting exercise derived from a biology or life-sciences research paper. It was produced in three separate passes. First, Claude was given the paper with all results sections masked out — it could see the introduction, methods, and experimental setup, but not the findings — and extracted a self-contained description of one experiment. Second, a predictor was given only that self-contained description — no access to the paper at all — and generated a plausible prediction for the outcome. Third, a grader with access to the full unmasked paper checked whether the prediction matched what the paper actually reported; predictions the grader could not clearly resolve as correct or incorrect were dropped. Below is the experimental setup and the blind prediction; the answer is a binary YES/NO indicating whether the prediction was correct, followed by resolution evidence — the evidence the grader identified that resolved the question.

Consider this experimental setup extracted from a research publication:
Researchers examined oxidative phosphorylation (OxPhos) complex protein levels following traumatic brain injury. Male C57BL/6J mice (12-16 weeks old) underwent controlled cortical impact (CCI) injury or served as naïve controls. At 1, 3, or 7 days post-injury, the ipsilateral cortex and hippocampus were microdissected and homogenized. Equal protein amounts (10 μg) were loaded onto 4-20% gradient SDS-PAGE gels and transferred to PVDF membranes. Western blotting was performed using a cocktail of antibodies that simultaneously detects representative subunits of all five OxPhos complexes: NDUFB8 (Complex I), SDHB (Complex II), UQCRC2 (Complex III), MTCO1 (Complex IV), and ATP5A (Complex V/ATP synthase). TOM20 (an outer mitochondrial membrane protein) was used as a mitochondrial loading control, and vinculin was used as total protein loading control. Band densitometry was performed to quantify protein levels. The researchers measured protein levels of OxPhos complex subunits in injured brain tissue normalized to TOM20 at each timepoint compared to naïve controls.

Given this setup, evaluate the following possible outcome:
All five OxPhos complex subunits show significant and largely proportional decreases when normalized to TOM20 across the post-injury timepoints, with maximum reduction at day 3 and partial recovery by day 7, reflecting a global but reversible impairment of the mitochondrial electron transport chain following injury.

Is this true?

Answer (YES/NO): NO